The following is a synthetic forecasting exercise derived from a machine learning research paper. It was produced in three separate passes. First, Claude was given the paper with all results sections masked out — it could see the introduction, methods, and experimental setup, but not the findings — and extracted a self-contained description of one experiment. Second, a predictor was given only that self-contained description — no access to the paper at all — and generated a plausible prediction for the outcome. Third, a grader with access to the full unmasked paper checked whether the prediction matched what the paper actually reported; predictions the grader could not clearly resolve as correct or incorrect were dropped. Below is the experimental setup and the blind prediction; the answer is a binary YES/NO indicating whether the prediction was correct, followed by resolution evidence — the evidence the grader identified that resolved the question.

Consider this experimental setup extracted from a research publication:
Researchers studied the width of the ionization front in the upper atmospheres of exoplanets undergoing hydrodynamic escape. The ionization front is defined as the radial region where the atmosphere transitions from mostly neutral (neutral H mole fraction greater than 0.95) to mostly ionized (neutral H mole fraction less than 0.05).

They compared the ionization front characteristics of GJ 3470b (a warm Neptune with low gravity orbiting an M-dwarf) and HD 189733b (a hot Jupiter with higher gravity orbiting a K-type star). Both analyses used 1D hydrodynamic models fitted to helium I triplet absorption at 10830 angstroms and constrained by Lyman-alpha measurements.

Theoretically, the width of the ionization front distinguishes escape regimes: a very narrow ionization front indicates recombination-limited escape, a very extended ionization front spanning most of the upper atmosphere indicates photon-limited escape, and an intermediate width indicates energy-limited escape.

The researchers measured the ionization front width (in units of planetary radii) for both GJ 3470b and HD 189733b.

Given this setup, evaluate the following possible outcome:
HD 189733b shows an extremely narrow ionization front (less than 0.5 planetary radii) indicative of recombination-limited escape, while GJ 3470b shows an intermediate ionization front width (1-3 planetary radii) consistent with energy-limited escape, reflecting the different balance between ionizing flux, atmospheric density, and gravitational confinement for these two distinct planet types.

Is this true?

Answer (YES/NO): NO